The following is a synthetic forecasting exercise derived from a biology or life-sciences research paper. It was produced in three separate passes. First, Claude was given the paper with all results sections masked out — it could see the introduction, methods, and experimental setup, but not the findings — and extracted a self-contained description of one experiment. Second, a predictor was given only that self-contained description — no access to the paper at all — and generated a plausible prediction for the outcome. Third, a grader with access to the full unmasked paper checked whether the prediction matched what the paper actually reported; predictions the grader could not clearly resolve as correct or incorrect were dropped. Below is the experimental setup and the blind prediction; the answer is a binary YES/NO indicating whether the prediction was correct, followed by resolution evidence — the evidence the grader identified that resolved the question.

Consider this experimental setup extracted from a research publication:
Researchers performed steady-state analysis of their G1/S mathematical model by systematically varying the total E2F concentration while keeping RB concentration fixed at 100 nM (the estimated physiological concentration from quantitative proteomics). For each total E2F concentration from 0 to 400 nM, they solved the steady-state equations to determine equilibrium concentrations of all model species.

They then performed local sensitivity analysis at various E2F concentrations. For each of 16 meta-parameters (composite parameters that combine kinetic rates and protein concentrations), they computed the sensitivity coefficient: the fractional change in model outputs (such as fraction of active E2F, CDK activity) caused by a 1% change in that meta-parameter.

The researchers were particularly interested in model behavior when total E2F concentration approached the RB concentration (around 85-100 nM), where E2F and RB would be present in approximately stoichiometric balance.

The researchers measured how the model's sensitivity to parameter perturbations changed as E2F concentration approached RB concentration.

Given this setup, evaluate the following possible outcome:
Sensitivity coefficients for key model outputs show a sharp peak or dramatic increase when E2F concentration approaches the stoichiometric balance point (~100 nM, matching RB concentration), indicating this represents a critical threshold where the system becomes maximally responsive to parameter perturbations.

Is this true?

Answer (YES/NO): NO